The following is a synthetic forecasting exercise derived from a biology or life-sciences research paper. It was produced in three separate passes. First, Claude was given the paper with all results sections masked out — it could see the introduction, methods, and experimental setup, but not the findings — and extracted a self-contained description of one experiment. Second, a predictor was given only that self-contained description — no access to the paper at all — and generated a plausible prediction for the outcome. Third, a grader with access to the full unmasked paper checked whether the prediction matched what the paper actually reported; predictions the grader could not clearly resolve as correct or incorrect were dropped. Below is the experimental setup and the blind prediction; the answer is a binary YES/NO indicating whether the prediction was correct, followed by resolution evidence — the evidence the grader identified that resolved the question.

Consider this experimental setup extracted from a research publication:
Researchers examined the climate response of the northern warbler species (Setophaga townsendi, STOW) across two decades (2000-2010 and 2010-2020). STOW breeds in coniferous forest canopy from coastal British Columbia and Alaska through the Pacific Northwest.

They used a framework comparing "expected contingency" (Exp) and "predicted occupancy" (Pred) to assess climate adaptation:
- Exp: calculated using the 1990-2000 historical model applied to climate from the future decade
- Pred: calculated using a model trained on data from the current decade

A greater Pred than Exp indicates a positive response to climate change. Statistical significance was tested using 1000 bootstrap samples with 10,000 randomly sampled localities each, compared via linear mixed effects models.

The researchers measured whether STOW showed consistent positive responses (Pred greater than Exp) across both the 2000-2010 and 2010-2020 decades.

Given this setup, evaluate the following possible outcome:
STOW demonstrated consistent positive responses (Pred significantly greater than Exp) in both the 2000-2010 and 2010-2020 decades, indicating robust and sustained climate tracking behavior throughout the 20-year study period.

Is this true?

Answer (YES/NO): YES